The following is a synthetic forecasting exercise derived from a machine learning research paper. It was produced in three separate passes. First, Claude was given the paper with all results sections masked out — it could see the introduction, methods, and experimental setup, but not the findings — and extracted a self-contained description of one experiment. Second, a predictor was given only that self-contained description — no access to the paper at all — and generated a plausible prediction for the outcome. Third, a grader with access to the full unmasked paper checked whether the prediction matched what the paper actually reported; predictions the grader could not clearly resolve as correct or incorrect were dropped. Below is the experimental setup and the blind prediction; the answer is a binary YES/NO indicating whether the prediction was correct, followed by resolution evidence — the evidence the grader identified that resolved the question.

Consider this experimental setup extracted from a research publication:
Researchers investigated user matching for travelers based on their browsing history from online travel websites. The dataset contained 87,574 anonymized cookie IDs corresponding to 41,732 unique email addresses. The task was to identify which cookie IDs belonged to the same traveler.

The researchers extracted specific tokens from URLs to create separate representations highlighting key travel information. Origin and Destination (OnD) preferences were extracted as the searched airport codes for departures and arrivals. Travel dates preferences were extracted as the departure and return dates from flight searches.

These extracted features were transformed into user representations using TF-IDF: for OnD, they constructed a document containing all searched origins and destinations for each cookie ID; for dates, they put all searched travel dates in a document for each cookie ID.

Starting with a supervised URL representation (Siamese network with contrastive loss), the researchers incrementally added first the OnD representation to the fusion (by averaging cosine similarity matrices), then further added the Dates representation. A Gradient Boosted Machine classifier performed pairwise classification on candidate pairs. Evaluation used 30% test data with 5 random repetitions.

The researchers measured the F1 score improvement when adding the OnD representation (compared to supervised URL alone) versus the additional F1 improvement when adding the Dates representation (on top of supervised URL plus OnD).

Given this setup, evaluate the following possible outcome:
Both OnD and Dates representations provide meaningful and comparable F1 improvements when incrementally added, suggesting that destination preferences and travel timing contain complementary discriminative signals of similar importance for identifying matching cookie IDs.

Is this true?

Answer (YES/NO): NO